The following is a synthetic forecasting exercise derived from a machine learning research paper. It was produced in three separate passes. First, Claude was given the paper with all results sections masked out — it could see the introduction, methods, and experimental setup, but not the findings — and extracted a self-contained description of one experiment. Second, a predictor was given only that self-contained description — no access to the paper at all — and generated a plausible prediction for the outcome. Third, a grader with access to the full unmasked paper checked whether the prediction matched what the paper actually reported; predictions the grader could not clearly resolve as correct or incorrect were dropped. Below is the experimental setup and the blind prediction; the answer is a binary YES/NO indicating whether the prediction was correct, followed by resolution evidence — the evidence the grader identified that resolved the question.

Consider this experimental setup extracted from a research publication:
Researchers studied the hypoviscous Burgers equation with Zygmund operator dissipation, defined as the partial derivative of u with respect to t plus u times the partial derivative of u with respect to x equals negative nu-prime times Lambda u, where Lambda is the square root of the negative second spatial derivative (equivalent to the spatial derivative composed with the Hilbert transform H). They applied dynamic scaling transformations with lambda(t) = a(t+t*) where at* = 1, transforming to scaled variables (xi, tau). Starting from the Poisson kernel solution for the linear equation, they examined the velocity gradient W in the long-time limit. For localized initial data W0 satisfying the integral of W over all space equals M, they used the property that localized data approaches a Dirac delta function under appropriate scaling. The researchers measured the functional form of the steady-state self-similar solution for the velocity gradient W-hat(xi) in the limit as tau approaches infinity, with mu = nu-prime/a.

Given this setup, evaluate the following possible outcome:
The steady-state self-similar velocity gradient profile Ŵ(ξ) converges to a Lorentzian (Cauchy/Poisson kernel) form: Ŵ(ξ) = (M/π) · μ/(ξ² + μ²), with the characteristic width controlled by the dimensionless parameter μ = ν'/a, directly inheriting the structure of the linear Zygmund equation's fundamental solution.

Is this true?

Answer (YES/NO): YES